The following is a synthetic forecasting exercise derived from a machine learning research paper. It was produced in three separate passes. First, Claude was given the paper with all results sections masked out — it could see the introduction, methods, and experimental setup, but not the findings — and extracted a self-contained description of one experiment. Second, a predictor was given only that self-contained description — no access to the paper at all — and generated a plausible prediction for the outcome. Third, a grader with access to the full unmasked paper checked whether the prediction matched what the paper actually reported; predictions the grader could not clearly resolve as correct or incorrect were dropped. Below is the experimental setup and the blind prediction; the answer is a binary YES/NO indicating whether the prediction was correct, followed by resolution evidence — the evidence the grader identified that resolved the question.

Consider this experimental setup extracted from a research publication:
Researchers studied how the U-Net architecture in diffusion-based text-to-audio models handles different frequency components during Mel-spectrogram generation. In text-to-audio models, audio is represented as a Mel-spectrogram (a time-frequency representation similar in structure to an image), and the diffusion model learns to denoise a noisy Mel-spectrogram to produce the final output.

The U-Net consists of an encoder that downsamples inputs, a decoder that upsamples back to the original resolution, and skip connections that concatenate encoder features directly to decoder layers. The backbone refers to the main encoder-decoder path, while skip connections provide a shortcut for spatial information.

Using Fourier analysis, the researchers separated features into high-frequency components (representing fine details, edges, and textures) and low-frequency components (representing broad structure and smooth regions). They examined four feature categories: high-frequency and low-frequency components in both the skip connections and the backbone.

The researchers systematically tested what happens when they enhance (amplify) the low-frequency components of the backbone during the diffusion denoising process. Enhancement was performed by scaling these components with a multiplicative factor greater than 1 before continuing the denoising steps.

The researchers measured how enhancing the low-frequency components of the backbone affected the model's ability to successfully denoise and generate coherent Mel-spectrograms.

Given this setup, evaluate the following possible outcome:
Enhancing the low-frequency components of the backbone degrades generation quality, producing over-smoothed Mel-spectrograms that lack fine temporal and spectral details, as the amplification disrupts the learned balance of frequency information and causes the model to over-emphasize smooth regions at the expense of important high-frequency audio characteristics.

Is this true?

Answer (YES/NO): YES